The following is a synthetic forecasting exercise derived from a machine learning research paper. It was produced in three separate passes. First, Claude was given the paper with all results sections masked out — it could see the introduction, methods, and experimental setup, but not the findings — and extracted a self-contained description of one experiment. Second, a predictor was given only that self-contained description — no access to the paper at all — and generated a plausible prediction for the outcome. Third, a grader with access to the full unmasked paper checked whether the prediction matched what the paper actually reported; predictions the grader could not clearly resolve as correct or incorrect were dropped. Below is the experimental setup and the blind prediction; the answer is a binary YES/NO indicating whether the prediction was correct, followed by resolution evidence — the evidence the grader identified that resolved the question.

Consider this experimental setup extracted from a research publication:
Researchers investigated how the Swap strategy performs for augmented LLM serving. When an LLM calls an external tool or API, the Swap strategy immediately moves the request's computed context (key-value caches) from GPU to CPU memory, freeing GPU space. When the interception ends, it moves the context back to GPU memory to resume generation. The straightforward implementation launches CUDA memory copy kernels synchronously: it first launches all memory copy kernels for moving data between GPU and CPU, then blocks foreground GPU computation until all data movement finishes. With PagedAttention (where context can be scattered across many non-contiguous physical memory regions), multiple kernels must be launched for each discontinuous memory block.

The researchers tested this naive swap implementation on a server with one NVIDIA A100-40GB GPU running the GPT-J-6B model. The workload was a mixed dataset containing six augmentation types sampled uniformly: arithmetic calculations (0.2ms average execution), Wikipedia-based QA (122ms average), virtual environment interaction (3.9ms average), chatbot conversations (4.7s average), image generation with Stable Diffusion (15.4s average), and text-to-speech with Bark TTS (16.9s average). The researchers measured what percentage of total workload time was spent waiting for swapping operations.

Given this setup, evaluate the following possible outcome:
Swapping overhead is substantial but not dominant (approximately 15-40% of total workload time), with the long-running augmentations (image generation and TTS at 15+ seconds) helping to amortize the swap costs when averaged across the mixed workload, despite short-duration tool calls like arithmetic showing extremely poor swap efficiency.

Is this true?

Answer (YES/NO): YES